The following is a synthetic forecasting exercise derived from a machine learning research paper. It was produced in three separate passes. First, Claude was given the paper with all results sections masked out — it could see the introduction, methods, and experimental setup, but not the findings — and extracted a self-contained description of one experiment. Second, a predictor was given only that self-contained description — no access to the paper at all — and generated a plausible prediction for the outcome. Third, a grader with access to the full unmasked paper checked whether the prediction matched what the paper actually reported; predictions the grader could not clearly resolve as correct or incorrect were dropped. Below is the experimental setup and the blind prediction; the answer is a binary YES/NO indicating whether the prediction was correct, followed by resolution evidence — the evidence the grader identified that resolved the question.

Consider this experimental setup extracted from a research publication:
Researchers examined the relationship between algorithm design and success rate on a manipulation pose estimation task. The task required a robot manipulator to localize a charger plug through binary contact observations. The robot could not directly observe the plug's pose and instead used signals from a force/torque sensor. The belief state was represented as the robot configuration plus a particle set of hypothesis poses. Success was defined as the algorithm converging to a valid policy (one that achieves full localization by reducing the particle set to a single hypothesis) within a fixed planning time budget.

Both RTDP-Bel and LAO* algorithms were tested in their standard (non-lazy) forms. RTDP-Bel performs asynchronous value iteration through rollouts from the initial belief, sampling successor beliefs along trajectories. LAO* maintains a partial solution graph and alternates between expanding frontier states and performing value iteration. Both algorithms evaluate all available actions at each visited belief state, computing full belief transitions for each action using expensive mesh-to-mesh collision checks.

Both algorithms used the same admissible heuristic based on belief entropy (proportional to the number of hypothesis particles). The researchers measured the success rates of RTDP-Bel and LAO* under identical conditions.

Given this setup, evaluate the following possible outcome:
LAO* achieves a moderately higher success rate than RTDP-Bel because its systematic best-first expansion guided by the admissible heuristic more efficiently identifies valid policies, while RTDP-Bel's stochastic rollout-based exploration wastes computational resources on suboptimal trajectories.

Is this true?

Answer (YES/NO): NO